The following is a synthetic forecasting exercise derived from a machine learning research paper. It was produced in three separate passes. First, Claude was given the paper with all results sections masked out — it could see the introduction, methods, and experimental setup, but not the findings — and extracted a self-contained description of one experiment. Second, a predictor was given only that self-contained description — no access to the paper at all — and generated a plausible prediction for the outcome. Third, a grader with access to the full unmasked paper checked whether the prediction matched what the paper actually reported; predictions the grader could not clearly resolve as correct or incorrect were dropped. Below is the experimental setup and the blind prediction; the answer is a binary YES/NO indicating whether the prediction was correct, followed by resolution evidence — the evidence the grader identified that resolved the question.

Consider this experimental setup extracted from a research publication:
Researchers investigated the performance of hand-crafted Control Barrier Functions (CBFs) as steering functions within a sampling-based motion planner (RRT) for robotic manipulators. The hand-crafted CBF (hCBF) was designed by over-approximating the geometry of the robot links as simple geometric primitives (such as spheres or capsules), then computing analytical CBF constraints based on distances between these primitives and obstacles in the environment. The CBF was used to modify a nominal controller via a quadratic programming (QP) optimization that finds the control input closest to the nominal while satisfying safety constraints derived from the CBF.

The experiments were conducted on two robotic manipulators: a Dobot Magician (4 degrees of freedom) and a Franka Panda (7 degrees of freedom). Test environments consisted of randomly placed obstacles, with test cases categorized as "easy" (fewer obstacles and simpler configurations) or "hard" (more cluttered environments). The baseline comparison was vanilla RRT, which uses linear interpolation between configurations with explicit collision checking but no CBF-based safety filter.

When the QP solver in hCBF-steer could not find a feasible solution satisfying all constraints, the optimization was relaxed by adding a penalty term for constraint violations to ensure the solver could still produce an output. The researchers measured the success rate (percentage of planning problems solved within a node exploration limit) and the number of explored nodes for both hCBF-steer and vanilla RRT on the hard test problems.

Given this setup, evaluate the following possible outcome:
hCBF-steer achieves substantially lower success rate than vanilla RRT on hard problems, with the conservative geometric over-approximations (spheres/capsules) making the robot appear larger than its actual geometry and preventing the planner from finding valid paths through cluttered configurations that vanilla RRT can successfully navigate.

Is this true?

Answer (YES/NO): YES